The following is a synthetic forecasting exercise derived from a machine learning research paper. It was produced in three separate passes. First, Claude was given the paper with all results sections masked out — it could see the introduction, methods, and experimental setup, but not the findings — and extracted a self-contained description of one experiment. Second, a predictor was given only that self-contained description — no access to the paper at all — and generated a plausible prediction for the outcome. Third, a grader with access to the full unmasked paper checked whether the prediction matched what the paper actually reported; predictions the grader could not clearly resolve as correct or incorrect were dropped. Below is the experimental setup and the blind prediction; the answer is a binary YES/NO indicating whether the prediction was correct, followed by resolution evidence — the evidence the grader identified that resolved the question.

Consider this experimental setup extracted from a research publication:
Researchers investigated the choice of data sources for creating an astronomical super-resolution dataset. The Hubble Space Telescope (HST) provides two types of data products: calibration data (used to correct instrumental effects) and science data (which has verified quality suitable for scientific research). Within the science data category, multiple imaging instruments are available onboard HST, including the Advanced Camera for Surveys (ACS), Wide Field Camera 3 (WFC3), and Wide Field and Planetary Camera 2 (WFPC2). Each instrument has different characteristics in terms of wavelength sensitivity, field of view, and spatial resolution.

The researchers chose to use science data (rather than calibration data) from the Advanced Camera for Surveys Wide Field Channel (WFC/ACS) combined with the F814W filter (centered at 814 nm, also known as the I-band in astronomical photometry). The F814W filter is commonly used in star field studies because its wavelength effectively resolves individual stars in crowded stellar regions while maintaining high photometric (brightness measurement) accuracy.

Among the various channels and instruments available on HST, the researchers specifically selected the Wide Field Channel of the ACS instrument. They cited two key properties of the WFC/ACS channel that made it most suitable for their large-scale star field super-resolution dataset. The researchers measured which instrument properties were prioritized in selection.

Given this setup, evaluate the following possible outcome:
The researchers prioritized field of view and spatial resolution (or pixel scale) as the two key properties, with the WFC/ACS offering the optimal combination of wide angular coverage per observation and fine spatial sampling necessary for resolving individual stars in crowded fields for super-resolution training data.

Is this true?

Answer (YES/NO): NO